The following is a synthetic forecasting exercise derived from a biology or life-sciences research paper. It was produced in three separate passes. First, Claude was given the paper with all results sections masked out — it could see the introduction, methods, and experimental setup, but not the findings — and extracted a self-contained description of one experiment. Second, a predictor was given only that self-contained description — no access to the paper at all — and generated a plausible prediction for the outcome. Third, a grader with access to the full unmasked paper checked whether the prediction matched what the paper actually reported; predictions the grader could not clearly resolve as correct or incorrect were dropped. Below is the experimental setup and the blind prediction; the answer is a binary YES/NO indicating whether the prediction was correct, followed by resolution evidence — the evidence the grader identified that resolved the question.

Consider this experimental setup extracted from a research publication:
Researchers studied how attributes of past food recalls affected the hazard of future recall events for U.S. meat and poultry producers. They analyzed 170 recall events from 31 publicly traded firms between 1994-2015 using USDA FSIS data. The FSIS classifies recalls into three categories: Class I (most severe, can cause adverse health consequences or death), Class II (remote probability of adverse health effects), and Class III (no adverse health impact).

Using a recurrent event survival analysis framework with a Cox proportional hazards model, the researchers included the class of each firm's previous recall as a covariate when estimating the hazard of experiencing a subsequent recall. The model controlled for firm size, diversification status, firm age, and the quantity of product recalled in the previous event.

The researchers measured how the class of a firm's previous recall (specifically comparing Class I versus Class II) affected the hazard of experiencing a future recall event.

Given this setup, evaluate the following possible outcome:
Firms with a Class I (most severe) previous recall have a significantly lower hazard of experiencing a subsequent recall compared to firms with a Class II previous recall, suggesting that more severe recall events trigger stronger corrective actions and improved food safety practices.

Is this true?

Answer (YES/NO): YES